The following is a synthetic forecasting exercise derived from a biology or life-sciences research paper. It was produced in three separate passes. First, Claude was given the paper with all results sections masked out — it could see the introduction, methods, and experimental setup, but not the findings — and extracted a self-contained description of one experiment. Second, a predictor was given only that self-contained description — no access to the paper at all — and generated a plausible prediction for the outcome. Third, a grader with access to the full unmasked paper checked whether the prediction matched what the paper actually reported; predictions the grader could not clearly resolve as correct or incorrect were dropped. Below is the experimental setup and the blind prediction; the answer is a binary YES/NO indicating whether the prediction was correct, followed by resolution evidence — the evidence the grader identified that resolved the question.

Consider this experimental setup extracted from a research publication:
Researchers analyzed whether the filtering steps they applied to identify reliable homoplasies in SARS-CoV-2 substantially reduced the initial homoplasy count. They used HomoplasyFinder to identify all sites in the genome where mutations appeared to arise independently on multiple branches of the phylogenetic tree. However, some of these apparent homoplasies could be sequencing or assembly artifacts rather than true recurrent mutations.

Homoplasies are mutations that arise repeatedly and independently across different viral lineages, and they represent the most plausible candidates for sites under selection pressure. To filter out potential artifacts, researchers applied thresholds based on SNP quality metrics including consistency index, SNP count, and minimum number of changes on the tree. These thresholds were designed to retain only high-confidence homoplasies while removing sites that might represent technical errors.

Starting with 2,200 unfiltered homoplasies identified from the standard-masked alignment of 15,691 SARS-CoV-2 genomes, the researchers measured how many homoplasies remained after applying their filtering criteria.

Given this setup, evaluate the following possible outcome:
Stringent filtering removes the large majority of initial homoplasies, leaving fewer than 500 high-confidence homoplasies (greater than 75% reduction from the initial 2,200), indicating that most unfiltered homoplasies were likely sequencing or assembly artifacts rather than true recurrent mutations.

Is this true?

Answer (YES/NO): YES